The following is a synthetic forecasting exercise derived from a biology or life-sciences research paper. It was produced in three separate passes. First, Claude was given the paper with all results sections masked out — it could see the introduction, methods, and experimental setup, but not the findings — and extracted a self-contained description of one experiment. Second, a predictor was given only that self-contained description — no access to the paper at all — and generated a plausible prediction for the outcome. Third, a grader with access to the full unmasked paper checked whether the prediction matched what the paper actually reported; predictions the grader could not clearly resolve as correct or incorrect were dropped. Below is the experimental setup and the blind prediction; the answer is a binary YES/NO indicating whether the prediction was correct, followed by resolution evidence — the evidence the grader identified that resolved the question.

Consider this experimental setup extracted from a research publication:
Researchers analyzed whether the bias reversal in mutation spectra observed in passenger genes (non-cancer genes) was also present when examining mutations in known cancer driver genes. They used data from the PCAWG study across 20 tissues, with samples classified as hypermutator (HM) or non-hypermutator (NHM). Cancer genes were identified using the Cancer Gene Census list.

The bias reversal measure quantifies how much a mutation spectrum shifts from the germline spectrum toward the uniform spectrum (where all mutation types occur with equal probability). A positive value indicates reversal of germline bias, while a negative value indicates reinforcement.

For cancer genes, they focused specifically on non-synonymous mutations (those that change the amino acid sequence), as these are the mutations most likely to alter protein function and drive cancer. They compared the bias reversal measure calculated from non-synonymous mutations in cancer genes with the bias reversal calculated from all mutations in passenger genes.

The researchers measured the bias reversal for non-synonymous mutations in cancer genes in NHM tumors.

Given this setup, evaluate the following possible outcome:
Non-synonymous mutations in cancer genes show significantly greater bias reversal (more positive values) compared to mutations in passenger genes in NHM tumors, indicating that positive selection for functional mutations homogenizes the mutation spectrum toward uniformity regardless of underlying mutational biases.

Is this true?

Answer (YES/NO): YES